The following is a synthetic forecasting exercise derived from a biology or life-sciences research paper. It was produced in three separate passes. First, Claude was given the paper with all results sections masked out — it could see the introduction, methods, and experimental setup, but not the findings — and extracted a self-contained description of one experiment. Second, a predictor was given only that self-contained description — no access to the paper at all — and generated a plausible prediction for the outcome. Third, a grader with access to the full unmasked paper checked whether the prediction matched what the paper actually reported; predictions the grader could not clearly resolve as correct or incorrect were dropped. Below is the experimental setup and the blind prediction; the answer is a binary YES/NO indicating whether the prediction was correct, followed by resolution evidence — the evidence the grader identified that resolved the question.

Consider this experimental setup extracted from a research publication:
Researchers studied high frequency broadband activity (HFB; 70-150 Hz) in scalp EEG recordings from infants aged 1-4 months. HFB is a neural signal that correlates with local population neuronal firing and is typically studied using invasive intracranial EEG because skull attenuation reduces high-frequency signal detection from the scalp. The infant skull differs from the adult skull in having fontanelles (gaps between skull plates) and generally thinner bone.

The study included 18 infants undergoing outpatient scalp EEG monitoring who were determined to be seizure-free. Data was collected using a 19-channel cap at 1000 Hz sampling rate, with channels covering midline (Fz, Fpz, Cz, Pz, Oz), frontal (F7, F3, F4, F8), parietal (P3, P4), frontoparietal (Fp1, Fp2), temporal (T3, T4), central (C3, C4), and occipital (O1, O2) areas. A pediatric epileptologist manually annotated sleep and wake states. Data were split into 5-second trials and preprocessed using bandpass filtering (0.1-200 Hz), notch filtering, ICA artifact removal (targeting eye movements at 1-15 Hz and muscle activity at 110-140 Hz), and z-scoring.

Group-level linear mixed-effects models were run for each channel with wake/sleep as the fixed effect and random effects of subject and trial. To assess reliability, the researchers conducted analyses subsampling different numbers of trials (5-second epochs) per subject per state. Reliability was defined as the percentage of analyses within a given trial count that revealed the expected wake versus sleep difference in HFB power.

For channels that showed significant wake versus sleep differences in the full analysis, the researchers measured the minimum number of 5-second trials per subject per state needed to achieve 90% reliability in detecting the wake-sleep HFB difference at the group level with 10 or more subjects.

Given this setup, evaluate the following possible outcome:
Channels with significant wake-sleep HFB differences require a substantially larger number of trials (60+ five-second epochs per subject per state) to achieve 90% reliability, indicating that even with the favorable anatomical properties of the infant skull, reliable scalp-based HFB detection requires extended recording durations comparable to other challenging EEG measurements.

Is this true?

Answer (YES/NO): NO